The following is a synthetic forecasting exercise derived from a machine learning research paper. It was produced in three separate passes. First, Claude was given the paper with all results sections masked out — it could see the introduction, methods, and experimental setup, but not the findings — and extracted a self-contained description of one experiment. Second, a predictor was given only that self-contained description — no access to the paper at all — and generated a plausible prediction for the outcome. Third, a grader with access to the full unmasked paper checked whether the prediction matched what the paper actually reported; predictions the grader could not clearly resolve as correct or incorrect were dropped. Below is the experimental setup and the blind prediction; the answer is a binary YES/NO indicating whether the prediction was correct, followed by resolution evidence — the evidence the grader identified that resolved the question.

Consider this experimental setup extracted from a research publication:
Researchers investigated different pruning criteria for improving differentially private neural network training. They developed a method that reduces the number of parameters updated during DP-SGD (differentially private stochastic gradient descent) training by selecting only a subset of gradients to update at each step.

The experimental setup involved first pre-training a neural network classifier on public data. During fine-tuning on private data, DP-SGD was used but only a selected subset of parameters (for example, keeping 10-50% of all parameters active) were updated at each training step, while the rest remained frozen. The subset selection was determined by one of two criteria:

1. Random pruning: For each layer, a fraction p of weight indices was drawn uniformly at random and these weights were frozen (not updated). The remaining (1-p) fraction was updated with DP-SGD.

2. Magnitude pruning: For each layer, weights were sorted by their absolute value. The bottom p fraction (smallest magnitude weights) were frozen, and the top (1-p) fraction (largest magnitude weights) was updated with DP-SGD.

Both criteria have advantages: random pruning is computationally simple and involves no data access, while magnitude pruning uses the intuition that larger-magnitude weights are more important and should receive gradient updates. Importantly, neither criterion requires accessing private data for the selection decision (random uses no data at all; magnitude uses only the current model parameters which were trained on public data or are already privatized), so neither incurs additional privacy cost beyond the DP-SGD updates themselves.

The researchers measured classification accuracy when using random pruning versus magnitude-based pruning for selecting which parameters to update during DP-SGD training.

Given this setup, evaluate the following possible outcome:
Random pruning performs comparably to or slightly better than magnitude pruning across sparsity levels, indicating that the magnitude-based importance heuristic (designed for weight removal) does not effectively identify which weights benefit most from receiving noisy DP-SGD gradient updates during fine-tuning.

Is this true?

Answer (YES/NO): YES